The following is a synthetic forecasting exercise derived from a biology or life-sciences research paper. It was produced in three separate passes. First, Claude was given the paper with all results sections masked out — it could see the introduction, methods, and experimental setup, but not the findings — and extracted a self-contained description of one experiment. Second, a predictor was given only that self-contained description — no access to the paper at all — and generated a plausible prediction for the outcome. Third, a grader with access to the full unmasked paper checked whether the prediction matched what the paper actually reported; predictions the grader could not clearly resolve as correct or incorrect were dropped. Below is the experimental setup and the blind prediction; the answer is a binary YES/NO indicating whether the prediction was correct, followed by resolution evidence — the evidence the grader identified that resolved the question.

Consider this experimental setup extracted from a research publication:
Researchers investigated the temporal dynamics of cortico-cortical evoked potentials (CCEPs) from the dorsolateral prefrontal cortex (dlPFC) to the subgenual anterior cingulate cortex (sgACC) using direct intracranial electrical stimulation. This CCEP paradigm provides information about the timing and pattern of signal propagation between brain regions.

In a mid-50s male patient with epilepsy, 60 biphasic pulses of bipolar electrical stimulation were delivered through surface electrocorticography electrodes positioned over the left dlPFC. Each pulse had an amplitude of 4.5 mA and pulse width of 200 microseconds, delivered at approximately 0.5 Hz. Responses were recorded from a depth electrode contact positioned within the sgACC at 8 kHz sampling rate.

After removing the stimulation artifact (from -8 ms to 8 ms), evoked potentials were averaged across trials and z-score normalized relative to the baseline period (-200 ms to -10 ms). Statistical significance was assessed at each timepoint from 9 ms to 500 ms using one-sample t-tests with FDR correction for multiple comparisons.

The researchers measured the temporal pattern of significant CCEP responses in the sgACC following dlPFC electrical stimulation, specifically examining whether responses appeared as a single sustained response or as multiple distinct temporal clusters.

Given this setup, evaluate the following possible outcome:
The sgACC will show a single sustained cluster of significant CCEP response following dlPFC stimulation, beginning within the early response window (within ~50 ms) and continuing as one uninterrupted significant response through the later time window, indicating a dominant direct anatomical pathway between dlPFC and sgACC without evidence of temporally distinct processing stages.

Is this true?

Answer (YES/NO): NO